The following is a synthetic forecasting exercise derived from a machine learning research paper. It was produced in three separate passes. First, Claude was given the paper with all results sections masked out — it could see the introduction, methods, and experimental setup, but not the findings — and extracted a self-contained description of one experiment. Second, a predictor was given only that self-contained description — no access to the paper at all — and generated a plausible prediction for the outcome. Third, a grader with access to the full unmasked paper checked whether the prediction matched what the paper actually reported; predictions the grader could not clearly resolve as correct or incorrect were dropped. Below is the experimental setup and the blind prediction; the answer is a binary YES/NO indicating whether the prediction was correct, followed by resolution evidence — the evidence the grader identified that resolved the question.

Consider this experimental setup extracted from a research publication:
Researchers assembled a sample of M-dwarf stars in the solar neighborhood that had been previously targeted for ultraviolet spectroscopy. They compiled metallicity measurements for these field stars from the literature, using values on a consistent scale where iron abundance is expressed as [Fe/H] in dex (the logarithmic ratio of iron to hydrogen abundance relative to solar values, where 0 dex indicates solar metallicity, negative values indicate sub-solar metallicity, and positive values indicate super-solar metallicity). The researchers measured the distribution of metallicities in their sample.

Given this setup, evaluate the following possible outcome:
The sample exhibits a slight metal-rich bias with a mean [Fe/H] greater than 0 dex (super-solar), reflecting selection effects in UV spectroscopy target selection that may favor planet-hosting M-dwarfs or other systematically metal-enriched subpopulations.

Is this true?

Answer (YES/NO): NO